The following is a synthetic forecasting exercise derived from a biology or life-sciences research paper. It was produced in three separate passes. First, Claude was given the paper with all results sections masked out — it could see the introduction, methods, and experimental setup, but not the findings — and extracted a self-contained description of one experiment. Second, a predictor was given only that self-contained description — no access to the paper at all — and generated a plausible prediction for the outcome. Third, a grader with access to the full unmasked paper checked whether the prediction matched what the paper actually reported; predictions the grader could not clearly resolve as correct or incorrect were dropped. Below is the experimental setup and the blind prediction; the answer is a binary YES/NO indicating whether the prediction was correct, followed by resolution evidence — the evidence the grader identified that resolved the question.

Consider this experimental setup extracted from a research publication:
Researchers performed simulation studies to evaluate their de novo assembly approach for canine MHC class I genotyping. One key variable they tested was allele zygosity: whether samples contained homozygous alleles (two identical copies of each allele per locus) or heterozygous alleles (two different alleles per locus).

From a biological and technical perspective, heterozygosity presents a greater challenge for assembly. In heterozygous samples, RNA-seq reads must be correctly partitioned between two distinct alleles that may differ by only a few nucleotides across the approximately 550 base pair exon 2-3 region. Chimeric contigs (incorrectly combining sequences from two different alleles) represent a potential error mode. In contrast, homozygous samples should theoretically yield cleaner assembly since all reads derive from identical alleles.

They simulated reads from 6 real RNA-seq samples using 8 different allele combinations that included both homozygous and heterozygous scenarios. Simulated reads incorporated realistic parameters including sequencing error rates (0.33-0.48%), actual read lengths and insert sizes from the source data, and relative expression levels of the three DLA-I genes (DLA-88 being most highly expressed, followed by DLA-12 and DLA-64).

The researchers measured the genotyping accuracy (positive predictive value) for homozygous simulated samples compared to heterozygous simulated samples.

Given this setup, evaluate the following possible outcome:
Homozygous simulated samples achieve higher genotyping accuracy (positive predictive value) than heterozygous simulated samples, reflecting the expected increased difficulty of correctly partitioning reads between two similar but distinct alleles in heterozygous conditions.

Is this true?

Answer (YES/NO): YES